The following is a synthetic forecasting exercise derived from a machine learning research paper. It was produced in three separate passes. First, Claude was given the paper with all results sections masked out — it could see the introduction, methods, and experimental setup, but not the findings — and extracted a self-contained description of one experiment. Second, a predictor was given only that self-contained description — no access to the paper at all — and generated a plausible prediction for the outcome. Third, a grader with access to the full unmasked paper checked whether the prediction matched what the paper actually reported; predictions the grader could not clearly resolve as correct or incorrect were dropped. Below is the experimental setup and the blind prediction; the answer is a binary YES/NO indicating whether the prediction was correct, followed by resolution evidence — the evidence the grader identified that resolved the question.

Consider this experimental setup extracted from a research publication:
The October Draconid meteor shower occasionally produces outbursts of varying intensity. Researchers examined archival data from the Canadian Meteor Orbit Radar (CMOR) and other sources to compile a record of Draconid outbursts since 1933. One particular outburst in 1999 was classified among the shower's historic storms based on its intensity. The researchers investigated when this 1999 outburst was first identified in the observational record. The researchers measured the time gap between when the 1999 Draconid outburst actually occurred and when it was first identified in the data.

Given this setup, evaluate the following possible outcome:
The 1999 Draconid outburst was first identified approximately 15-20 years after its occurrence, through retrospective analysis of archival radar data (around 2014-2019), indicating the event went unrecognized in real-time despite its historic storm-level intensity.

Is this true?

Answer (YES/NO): YES